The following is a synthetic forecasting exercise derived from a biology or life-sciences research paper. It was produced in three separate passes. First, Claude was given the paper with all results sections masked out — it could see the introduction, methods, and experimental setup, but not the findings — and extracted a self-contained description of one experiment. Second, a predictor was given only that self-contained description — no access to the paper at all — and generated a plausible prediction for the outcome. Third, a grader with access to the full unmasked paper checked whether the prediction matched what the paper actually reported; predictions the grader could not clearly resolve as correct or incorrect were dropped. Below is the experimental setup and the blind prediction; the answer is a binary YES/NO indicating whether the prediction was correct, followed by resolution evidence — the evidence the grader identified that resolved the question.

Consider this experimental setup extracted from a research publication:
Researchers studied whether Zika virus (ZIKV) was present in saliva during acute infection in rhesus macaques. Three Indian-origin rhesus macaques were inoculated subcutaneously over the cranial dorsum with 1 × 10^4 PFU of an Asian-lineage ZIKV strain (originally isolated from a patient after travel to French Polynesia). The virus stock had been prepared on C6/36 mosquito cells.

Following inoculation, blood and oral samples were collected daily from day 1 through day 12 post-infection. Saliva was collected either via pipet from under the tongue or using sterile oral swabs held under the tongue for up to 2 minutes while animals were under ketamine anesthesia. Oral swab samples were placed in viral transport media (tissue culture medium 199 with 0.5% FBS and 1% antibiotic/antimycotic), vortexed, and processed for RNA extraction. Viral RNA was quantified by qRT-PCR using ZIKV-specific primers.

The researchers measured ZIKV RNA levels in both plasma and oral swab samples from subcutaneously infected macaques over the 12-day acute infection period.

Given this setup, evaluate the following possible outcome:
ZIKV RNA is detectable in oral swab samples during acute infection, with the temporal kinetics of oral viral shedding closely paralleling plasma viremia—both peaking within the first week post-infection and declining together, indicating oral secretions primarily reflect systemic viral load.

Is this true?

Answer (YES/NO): NO